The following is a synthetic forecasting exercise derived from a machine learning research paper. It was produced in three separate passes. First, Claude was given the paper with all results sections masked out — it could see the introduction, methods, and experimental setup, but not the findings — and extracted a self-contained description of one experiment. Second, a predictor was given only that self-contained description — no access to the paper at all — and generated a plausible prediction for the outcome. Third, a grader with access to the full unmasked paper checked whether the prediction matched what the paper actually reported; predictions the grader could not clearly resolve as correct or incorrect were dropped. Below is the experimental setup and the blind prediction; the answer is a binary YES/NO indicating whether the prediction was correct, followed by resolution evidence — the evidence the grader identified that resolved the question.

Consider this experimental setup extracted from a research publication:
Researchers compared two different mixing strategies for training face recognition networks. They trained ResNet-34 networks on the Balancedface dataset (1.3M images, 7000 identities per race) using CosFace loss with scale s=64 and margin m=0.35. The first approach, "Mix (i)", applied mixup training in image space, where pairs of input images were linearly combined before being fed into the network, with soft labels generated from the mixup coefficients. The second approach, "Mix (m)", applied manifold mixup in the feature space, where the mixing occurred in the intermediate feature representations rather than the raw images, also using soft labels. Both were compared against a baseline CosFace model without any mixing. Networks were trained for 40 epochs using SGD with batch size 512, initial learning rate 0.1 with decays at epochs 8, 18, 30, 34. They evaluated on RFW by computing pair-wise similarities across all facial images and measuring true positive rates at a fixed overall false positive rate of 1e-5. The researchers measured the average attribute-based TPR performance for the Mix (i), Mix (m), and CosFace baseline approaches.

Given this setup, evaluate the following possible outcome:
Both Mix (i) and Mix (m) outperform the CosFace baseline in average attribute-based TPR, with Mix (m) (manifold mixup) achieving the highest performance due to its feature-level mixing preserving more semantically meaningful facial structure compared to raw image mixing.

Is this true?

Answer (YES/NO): NO